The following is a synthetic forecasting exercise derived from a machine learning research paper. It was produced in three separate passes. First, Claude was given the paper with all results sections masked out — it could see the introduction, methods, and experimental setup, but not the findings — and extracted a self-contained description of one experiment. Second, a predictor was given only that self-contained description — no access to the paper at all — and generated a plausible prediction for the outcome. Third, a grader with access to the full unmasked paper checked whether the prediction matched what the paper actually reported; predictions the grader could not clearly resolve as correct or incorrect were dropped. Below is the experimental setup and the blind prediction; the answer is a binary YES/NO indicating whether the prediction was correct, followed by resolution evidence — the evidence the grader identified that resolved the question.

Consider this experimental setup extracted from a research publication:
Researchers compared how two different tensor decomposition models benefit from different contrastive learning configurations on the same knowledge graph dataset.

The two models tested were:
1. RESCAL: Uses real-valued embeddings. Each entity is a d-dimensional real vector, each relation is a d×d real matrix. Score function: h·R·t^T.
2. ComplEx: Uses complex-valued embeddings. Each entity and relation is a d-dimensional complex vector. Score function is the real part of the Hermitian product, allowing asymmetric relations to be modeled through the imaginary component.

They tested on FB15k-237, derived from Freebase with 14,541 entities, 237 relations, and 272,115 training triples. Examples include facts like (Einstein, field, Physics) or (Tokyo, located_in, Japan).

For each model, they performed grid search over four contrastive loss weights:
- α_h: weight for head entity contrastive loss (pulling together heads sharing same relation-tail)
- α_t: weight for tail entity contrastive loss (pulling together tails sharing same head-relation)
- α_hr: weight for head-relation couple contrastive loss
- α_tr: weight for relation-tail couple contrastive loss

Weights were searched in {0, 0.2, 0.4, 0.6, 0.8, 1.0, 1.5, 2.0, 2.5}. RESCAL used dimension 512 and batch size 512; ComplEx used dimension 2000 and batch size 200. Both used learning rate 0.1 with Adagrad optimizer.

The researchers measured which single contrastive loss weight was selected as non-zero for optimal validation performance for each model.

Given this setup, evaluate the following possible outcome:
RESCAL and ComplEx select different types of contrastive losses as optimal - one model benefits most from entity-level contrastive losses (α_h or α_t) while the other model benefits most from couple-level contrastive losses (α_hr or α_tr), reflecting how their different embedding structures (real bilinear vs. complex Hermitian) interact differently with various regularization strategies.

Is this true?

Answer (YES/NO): YES